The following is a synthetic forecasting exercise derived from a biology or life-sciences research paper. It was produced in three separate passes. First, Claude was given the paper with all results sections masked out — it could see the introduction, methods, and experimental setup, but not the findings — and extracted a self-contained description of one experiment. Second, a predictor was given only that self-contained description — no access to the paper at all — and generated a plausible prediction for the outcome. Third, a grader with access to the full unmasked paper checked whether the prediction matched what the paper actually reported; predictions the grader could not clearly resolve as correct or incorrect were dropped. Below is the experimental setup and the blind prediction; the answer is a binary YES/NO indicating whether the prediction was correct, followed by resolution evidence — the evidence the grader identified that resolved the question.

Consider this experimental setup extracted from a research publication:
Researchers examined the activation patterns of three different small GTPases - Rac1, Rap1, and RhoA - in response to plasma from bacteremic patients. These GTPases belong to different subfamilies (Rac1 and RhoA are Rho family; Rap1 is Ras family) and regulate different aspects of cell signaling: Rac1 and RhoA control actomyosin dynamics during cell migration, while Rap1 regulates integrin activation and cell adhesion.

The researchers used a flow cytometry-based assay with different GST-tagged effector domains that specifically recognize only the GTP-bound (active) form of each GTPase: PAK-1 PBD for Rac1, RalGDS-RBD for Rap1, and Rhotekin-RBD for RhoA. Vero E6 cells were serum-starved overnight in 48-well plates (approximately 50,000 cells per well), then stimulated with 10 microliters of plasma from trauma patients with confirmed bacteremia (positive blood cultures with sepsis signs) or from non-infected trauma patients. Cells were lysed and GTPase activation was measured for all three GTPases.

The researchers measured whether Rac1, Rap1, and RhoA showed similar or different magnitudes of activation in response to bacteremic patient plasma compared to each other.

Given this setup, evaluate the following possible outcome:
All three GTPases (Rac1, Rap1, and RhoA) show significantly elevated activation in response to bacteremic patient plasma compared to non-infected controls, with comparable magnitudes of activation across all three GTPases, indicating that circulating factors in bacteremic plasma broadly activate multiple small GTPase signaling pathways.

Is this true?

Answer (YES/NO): NO